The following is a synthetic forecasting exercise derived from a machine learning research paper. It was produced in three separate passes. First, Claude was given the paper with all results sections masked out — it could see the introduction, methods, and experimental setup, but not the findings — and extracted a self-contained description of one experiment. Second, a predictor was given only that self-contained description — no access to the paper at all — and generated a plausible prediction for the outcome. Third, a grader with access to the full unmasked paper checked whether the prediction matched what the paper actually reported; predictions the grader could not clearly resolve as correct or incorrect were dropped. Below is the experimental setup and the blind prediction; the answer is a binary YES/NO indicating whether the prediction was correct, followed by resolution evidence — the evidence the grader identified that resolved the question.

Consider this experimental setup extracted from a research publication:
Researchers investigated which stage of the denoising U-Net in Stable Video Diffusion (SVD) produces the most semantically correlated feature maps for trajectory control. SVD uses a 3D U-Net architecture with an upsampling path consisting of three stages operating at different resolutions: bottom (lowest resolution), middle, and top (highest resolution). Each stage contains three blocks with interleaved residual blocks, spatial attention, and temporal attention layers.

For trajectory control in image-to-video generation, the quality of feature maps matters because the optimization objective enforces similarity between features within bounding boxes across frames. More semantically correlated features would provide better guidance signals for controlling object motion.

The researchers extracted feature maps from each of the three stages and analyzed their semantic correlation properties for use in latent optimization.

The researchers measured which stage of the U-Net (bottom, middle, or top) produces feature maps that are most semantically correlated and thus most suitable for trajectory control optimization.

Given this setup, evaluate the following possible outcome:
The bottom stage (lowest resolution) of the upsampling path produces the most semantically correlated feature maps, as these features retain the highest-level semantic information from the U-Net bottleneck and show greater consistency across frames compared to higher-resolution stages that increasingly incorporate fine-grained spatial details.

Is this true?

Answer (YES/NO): NO